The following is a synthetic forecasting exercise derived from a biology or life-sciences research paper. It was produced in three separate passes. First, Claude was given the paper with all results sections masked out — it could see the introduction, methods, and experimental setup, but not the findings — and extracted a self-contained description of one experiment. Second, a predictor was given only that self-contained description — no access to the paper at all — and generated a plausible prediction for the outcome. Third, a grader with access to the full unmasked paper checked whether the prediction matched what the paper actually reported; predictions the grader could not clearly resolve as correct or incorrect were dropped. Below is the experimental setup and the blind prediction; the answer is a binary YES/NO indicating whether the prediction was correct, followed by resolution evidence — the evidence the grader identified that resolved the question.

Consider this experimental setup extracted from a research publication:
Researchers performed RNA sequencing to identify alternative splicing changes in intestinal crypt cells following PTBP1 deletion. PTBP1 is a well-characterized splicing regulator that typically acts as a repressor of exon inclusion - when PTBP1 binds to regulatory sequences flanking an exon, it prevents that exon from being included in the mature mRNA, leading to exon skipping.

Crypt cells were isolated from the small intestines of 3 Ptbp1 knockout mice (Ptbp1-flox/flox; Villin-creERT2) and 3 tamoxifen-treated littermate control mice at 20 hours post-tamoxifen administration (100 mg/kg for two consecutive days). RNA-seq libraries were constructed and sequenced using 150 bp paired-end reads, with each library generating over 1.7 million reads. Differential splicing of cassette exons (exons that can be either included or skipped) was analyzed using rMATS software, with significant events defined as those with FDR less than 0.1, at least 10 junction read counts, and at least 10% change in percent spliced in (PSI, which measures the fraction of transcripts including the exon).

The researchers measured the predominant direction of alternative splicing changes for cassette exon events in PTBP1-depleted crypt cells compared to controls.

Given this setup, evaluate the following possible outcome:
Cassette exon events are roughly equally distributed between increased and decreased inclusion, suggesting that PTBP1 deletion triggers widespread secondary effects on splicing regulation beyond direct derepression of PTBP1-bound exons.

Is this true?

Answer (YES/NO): NO